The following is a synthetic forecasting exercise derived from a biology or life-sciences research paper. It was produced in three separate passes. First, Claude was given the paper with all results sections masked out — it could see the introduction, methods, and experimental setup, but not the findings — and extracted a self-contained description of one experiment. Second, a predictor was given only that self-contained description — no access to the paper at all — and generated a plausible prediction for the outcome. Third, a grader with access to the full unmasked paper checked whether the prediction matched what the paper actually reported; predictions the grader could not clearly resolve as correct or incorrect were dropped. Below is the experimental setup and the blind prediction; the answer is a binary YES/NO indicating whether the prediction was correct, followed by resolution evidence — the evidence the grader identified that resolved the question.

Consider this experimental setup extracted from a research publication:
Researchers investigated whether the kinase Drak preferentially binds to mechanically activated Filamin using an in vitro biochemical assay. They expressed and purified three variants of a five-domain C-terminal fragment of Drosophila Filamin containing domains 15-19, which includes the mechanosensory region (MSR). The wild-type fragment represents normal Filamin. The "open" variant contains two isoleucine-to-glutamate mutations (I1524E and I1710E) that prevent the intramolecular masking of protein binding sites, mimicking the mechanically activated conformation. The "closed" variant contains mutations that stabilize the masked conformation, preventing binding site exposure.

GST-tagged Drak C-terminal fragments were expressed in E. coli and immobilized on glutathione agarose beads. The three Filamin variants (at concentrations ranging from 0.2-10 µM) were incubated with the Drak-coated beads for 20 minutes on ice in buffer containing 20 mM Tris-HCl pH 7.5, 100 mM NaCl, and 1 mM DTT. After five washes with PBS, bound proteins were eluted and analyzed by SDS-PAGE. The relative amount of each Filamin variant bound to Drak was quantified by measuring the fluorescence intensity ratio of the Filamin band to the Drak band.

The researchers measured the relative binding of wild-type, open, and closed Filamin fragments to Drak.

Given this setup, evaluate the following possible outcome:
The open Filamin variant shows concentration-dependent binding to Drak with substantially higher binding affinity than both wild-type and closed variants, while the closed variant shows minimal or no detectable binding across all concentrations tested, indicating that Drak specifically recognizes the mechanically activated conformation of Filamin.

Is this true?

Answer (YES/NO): YES